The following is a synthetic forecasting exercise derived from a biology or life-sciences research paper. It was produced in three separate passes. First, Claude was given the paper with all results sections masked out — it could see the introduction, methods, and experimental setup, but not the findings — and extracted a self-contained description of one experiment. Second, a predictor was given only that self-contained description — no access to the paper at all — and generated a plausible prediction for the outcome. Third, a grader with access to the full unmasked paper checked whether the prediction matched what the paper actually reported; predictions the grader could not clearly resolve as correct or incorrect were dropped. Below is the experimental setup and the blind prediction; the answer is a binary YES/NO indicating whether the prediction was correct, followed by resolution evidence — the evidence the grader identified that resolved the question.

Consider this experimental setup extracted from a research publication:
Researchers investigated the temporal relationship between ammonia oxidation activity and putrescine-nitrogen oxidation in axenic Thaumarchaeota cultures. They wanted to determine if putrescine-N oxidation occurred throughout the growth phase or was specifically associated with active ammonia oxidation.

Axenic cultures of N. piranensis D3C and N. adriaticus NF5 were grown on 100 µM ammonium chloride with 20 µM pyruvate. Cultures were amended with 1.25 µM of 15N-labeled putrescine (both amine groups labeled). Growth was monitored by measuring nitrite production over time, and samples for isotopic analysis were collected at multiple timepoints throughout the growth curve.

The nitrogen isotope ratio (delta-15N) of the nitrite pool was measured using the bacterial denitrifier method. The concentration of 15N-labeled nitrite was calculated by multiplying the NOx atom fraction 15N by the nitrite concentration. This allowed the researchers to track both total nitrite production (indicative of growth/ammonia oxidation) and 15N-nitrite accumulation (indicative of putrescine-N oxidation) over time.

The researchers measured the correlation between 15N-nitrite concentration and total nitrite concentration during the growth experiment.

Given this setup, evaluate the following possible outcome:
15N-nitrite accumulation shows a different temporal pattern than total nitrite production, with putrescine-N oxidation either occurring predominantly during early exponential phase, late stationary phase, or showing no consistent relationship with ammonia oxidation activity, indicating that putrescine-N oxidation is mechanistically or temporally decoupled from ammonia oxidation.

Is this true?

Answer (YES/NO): NO